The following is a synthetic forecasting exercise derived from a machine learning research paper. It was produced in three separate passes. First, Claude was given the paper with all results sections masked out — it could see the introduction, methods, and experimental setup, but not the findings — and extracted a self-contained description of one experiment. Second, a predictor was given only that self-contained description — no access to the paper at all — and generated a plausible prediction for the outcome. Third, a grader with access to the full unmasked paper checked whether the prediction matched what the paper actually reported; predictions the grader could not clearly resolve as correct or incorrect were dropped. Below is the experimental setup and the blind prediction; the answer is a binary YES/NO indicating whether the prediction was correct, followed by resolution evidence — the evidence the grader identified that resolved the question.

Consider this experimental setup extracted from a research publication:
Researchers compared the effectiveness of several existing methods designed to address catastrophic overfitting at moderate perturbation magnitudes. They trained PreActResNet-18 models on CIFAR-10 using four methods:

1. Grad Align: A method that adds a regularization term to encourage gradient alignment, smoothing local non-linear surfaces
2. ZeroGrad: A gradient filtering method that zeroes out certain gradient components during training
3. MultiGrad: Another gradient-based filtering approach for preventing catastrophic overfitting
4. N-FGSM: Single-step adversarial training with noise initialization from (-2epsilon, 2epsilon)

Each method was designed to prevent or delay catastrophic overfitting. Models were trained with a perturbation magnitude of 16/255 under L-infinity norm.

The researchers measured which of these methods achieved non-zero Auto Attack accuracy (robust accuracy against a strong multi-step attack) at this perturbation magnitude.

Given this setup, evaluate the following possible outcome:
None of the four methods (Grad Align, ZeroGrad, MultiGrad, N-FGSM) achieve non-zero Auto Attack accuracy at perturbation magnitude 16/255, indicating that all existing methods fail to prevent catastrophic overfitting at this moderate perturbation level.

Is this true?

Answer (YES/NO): NO